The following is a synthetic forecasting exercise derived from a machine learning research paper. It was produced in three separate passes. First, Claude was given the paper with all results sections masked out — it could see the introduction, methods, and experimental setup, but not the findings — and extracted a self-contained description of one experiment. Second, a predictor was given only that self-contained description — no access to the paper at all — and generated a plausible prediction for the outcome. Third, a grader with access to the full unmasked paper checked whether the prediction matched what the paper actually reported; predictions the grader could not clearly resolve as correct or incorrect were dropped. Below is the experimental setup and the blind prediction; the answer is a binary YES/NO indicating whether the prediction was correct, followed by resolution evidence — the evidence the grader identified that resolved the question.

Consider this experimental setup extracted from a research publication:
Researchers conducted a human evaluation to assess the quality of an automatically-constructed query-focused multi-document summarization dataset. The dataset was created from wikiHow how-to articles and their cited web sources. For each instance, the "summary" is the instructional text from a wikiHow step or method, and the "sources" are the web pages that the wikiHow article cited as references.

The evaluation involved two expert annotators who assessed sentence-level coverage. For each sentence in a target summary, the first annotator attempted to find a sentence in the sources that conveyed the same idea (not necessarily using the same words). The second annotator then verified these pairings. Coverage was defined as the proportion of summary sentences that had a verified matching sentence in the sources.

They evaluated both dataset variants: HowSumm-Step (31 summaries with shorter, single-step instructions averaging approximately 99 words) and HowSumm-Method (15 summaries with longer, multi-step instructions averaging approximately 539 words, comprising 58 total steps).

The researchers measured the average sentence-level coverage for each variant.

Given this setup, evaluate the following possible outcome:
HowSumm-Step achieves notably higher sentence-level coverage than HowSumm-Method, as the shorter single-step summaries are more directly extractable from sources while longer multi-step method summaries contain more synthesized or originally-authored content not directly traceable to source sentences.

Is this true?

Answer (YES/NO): NO